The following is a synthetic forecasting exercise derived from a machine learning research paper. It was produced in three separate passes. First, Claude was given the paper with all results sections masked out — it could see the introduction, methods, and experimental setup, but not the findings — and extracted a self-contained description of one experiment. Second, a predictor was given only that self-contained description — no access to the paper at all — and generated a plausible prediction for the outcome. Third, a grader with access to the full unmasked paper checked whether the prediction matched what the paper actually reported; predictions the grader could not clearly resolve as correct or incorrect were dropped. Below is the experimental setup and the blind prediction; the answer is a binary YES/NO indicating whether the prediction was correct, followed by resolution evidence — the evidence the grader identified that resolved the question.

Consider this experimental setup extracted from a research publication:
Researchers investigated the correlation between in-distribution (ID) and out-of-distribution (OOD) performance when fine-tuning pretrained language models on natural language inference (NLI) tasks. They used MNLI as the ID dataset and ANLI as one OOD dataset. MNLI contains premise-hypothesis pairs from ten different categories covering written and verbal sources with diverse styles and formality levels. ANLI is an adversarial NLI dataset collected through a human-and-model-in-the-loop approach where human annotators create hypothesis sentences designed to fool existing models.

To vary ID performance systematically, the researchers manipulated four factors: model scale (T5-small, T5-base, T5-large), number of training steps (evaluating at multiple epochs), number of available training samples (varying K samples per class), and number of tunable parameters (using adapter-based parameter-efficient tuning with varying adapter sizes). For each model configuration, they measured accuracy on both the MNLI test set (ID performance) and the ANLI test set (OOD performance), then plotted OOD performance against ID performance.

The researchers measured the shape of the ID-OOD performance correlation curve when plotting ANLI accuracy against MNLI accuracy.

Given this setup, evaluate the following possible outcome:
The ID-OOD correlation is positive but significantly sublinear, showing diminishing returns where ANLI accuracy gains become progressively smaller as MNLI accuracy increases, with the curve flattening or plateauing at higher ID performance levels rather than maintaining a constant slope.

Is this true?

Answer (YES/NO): NO